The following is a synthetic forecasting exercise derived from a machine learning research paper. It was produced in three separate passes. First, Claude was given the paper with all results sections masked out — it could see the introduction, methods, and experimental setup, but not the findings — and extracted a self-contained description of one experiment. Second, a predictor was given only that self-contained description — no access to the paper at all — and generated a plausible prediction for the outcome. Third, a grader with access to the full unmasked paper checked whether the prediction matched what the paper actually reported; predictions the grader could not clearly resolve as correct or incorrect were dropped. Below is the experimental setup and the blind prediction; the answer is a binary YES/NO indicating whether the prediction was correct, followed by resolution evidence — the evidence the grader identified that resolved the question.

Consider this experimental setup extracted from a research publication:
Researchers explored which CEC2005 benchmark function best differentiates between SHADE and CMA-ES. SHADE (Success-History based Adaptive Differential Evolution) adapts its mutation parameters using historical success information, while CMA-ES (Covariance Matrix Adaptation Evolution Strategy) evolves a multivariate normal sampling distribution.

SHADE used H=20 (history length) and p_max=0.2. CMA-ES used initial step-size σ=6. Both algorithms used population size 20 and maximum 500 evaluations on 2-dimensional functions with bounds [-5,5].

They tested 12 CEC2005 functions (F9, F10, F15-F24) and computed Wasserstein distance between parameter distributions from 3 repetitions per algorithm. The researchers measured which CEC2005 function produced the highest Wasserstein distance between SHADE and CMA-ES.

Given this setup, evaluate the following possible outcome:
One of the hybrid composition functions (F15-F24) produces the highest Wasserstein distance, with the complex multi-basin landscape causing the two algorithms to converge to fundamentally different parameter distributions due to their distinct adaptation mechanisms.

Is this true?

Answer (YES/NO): YES